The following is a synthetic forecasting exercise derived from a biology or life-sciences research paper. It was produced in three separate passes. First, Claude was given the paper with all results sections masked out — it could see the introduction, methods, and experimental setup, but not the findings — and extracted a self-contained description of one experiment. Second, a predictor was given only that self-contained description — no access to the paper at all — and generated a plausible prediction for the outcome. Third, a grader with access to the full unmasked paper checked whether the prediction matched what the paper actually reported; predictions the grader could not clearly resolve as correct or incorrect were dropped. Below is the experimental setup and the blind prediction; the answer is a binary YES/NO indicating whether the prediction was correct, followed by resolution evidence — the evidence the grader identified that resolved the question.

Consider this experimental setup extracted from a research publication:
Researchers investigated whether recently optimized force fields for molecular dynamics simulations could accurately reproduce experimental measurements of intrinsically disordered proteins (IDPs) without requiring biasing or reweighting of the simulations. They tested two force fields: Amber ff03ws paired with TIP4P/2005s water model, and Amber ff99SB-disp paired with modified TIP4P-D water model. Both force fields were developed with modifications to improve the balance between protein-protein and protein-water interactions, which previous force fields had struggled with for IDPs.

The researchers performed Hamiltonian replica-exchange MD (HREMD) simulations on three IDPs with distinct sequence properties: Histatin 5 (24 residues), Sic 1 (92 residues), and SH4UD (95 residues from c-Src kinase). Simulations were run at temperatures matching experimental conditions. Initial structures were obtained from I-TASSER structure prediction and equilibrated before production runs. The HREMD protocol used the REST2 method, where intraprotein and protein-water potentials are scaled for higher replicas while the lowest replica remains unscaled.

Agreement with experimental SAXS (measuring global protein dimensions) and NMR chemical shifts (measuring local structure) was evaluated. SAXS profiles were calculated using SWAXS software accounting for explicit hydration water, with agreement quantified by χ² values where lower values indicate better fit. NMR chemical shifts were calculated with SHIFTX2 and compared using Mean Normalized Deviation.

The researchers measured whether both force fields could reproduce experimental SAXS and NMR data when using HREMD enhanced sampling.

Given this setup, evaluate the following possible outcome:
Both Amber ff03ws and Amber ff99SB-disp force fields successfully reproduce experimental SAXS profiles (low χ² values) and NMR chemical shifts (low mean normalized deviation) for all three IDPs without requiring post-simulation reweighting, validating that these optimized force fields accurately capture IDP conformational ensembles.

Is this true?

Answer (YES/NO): NO